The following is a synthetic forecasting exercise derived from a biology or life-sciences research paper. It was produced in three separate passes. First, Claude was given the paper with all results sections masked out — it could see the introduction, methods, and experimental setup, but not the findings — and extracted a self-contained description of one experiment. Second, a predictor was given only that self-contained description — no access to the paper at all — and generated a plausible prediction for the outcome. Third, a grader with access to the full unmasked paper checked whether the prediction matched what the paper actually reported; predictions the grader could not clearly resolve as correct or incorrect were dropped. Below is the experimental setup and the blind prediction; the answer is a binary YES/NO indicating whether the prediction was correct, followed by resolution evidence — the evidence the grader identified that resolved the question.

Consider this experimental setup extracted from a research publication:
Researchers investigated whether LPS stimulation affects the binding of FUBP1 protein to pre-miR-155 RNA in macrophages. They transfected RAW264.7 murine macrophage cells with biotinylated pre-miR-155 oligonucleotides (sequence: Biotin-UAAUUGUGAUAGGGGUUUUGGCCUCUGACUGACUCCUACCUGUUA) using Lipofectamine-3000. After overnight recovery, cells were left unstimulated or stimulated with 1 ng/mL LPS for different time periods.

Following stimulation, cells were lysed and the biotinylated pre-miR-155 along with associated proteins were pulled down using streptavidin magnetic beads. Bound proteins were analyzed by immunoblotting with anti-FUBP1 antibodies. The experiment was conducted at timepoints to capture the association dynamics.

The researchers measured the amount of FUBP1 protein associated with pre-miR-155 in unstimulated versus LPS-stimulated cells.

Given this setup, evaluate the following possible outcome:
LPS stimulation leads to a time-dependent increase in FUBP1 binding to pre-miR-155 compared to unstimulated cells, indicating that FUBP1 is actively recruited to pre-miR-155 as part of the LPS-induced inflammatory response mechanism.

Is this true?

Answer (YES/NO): NO